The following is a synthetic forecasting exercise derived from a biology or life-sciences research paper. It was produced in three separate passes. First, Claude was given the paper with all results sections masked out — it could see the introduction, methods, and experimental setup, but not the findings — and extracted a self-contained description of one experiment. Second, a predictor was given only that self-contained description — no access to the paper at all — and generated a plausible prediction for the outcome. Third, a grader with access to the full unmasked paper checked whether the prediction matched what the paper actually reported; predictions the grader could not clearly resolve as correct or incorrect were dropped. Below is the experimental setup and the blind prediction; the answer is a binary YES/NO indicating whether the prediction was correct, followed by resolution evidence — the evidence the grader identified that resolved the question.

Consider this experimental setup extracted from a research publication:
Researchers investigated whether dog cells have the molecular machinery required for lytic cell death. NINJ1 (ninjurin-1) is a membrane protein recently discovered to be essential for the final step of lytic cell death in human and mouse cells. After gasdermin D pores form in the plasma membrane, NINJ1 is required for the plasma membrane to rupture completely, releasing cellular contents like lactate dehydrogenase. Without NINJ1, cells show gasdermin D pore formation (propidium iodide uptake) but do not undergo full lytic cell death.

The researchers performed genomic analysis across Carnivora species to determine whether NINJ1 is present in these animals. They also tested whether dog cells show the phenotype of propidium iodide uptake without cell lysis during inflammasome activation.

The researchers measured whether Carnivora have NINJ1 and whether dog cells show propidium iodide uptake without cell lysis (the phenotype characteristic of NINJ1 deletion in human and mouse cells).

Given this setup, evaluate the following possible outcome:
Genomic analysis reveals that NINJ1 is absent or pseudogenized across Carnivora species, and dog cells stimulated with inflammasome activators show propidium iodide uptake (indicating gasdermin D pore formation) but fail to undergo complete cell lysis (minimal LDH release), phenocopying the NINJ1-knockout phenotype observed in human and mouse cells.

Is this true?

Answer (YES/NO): NO